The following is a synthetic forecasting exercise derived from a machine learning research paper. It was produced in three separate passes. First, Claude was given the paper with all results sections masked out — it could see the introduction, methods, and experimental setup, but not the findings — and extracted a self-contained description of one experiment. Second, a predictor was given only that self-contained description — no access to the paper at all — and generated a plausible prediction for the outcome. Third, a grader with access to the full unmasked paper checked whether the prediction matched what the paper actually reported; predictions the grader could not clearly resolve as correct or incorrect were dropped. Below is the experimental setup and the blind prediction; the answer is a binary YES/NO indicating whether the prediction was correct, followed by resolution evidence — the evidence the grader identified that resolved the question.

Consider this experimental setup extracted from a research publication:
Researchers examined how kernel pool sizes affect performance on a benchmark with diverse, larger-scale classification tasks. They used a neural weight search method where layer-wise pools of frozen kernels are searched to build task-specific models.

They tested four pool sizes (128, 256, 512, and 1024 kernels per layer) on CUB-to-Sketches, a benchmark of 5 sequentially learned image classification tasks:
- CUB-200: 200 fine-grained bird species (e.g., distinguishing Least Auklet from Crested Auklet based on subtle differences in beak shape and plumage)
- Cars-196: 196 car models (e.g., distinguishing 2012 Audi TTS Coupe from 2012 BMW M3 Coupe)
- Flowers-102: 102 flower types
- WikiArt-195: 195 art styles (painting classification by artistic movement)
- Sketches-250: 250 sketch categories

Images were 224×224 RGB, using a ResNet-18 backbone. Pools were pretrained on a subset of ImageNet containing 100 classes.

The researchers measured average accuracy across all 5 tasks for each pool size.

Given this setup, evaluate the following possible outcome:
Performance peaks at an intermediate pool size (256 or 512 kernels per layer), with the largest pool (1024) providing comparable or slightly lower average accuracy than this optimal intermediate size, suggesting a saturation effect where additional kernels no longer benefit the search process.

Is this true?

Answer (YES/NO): NO